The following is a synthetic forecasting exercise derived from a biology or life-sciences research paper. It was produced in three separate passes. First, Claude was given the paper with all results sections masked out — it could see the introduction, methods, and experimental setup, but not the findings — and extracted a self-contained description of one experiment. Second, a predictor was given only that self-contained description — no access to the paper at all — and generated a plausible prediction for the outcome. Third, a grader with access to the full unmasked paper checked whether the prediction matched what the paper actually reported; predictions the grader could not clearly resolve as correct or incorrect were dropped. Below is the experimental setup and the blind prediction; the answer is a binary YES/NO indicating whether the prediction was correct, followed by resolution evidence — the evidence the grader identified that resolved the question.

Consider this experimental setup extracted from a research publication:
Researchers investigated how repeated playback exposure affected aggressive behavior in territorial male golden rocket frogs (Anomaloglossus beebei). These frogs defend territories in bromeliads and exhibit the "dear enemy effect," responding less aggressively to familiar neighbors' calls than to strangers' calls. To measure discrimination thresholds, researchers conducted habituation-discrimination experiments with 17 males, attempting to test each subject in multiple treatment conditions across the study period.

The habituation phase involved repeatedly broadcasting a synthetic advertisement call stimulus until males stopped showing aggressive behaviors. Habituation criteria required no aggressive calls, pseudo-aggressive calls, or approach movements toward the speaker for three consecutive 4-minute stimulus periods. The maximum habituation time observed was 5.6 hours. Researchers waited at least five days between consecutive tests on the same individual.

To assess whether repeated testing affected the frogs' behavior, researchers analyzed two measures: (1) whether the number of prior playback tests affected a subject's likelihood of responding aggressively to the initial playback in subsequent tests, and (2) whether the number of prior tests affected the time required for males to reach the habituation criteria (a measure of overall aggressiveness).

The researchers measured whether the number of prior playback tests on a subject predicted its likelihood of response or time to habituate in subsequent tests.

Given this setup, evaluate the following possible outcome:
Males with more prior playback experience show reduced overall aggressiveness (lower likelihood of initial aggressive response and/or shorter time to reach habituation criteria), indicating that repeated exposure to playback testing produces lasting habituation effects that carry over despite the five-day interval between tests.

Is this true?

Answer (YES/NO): NO